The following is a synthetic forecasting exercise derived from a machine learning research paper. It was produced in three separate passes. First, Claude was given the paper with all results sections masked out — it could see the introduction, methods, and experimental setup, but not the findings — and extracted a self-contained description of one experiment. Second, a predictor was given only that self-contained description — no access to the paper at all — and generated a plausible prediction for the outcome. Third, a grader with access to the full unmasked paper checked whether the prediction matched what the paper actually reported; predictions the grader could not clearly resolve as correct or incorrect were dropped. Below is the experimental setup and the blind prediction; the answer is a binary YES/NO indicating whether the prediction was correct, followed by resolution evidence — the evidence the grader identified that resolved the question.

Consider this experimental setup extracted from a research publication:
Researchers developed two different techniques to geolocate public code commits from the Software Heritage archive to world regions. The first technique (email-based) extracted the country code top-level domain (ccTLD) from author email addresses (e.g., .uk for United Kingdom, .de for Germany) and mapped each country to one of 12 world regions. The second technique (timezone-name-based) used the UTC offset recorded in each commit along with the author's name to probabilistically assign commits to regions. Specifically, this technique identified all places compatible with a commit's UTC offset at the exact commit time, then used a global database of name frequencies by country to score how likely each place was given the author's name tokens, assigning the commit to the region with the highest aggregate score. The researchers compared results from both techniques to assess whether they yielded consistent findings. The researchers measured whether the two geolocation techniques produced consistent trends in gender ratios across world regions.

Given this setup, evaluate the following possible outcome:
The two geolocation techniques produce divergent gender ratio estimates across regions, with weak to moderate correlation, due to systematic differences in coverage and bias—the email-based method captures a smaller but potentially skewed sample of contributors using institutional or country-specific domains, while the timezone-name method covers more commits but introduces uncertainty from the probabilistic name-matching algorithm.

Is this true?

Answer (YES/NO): NO